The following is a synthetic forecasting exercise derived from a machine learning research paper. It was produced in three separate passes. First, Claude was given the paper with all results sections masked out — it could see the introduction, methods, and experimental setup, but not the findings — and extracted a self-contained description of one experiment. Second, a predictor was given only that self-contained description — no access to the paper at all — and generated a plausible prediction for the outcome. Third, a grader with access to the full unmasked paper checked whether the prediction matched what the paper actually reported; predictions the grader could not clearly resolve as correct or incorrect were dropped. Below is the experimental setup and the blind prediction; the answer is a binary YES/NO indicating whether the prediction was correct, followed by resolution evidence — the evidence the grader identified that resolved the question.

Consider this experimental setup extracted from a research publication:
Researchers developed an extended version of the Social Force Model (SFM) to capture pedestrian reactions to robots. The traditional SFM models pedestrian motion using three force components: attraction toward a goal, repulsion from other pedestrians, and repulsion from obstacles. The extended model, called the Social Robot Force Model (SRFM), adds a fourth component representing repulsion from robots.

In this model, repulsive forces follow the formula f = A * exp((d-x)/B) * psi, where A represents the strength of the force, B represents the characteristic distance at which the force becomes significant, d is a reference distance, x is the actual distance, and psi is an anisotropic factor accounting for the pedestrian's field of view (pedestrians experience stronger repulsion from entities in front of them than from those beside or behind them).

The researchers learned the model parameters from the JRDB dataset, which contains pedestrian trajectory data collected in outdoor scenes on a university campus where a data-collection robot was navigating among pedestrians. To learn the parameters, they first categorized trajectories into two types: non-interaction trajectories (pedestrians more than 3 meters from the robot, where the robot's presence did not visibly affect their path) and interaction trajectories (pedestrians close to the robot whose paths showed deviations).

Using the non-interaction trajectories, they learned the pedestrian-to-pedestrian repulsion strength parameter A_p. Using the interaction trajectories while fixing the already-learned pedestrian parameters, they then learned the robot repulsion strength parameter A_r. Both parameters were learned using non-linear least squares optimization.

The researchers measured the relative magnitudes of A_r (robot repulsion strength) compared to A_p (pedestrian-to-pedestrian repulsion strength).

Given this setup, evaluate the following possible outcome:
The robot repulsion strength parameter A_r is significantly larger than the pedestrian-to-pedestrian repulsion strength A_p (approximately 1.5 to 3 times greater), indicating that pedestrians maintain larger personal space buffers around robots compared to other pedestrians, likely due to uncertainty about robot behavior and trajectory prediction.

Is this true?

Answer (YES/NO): NO